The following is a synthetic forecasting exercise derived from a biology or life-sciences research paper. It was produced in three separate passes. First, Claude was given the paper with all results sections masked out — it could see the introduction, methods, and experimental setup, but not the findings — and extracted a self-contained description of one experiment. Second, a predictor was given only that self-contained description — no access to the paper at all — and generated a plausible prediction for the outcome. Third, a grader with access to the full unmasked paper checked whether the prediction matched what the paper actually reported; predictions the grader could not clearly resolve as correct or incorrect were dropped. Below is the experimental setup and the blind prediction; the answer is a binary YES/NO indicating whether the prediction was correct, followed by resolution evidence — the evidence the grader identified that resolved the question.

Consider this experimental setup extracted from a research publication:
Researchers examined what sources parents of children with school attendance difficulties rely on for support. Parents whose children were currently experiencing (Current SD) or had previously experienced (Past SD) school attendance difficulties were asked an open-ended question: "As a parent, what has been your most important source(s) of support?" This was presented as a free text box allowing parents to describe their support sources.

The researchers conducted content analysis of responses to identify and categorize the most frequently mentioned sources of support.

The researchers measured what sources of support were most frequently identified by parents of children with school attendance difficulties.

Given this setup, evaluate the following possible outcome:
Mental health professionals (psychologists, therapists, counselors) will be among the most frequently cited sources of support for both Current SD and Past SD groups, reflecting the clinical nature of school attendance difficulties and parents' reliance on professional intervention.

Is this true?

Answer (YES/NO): NO